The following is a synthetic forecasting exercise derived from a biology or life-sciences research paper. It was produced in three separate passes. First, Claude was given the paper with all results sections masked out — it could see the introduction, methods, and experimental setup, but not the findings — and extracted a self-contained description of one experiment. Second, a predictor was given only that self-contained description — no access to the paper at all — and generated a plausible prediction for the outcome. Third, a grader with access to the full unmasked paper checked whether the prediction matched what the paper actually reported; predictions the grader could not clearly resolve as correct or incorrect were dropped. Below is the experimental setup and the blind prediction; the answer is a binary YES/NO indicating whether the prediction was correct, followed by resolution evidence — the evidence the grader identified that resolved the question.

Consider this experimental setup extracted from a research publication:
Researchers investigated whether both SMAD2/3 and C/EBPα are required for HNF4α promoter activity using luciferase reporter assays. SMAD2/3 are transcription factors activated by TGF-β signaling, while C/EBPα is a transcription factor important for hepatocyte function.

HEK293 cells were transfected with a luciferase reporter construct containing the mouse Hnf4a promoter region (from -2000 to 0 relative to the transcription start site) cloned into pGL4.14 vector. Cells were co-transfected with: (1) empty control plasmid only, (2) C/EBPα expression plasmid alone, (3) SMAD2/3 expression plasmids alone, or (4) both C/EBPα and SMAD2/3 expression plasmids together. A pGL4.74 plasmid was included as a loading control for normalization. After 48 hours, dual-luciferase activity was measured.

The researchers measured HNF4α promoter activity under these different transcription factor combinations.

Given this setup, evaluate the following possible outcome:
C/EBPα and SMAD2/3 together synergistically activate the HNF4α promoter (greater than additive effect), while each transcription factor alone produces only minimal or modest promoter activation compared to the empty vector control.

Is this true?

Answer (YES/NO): NO